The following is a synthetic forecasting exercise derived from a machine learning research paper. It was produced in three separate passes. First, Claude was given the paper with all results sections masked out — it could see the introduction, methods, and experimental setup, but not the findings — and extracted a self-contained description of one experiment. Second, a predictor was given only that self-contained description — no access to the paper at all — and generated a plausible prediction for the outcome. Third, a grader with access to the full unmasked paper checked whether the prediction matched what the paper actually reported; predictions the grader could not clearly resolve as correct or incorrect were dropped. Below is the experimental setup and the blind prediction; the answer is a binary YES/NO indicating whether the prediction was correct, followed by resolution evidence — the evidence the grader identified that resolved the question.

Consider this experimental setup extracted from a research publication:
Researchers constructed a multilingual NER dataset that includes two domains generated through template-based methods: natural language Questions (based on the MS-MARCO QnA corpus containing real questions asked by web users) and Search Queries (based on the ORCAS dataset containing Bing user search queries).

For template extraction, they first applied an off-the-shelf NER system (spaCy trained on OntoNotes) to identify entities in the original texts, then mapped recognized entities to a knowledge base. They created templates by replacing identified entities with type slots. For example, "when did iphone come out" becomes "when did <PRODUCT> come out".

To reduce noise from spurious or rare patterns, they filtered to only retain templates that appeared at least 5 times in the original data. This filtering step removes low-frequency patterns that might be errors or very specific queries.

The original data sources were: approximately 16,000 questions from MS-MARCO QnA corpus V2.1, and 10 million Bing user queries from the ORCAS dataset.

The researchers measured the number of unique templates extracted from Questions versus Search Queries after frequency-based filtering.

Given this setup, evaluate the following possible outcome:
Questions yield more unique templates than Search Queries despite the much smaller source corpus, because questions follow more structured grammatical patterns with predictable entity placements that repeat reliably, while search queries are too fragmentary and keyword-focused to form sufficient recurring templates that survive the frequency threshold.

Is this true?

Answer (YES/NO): NO